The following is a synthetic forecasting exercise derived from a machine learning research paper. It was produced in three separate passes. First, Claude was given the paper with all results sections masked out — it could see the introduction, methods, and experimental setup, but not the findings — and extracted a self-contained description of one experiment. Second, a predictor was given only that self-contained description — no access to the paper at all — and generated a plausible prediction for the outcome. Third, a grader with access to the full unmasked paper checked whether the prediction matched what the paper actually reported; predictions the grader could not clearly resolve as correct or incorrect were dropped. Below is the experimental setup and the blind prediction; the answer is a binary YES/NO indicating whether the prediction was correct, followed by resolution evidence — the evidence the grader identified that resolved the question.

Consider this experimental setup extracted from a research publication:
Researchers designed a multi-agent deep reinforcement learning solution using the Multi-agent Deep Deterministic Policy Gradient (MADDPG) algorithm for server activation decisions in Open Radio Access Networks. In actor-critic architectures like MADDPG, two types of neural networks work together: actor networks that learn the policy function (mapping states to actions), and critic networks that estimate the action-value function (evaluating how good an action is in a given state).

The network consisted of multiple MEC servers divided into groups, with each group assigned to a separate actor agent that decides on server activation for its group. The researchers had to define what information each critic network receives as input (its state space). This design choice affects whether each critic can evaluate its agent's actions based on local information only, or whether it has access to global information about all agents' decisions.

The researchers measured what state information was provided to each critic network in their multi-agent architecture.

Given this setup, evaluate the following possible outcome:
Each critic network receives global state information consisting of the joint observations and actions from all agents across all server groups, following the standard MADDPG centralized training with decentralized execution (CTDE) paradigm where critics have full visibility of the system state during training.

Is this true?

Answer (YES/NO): YES